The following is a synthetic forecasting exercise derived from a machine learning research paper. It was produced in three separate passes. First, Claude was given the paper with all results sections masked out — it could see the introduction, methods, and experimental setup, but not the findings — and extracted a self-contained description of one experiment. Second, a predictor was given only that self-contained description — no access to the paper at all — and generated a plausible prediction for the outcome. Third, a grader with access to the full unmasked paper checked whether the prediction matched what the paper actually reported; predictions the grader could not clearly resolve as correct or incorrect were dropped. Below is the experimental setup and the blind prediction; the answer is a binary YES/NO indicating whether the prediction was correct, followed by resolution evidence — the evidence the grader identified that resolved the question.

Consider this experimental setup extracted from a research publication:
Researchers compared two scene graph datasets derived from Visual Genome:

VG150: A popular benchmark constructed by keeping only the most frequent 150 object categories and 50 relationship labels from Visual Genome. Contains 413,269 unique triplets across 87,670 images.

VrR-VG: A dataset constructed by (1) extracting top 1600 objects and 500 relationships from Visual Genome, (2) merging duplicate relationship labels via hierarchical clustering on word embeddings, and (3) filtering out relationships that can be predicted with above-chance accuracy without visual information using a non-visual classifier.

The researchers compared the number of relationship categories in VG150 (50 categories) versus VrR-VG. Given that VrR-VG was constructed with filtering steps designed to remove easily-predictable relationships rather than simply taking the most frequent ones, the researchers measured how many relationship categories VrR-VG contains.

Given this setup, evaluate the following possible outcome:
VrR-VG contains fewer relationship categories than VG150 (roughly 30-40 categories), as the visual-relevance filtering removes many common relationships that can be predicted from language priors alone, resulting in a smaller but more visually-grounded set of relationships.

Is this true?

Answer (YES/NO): NO